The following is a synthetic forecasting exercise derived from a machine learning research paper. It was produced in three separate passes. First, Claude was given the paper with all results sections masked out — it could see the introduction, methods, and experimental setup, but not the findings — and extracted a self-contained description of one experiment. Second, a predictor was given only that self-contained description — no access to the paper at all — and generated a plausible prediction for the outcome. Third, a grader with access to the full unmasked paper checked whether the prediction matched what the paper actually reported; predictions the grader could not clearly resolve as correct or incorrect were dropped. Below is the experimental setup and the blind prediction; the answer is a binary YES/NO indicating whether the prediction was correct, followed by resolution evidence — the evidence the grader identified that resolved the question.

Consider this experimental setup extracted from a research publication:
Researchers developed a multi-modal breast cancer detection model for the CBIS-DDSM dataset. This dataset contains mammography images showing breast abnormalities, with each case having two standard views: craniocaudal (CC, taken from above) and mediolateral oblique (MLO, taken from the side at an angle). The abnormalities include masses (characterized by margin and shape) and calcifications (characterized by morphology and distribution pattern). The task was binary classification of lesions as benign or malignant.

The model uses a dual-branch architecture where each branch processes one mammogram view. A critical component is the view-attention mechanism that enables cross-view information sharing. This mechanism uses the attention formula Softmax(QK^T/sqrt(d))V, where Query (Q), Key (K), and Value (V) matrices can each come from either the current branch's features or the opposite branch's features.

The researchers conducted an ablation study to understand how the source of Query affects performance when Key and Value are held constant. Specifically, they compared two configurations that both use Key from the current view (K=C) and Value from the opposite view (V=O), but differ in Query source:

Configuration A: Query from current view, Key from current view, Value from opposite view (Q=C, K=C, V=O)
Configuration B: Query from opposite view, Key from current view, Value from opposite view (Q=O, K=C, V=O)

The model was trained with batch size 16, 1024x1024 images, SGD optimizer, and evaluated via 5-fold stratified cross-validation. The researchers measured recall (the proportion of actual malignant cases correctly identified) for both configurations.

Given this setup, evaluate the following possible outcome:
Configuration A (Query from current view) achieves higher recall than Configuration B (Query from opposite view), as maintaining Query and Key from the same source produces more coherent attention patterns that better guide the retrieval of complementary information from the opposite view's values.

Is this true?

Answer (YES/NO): YES